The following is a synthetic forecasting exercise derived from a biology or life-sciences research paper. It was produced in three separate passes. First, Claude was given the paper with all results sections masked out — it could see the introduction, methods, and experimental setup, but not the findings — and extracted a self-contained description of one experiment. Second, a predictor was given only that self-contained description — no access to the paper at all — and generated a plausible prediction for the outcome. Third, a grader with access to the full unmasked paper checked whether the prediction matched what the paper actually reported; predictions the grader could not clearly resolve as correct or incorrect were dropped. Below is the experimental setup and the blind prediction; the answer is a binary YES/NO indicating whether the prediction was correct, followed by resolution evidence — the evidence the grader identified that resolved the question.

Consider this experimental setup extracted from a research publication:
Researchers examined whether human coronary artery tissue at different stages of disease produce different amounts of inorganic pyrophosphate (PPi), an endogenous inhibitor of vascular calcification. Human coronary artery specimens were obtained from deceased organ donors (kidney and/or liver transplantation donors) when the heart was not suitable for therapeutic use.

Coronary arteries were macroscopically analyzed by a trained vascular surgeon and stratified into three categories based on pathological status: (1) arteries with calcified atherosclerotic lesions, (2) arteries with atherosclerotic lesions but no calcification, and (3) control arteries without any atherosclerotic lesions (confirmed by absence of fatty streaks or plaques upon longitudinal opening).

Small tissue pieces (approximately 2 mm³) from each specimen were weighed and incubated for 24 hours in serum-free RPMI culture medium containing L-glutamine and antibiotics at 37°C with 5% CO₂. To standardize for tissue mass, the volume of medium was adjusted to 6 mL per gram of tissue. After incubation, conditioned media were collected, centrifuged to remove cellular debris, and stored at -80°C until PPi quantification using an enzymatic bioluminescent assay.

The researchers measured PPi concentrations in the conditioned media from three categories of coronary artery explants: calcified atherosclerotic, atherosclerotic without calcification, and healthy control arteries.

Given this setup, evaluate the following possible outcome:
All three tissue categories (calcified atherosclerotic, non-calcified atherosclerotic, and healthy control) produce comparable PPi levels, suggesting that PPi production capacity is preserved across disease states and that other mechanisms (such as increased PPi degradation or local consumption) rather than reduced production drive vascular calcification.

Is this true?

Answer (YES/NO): NO